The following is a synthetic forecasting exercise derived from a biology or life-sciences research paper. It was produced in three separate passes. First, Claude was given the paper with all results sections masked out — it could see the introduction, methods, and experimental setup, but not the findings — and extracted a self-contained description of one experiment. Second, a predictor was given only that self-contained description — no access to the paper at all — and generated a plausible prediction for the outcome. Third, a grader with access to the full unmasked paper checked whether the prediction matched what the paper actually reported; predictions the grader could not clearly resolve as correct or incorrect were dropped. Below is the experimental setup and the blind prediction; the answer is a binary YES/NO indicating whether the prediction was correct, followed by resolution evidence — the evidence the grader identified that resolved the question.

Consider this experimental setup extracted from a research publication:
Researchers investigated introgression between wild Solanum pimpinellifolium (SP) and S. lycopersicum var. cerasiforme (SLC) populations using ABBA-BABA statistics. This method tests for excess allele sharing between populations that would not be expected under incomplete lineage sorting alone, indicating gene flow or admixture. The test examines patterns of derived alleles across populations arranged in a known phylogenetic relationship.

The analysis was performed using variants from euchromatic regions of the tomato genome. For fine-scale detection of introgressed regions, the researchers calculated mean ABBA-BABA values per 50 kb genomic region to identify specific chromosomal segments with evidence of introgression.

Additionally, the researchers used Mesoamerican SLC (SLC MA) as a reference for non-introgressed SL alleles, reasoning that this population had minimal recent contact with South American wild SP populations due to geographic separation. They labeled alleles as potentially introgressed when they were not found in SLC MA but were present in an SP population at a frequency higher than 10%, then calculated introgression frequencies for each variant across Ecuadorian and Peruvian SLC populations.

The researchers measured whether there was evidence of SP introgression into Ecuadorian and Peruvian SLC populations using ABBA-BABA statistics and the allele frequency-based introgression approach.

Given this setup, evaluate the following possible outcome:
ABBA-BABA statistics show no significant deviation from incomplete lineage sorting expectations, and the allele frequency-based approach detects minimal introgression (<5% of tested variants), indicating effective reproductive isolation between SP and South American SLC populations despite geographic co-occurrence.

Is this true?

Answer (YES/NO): NO